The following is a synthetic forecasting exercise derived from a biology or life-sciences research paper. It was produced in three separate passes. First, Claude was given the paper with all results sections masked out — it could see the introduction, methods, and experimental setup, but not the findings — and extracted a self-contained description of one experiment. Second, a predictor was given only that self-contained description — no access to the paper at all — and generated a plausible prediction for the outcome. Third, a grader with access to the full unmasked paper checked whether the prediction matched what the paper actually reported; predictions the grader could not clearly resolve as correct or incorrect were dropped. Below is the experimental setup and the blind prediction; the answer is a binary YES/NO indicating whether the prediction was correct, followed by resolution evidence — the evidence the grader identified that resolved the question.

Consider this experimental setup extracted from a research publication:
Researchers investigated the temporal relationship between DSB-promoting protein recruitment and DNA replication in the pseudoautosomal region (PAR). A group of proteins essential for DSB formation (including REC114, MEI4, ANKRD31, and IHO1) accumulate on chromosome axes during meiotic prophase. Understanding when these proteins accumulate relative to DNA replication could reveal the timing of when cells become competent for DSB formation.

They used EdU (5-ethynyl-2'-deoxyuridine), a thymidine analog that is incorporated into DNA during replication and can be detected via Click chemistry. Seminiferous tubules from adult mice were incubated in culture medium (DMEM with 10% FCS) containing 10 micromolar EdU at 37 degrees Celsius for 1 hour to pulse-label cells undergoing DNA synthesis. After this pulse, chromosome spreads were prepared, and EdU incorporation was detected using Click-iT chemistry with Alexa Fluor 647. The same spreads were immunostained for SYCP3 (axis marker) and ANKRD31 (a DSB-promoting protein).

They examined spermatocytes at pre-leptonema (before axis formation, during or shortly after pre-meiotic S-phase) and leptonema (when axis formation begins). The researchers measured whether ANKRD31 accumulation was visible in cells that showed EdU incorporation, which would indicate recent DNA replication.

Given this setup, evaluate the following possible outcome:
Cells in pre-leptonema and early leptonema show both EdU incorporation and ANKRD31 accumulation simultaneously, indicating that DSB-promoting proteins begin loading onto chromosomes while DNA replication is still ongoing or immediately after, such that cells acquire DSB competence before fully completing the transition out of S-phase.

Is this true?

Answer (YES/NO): YES